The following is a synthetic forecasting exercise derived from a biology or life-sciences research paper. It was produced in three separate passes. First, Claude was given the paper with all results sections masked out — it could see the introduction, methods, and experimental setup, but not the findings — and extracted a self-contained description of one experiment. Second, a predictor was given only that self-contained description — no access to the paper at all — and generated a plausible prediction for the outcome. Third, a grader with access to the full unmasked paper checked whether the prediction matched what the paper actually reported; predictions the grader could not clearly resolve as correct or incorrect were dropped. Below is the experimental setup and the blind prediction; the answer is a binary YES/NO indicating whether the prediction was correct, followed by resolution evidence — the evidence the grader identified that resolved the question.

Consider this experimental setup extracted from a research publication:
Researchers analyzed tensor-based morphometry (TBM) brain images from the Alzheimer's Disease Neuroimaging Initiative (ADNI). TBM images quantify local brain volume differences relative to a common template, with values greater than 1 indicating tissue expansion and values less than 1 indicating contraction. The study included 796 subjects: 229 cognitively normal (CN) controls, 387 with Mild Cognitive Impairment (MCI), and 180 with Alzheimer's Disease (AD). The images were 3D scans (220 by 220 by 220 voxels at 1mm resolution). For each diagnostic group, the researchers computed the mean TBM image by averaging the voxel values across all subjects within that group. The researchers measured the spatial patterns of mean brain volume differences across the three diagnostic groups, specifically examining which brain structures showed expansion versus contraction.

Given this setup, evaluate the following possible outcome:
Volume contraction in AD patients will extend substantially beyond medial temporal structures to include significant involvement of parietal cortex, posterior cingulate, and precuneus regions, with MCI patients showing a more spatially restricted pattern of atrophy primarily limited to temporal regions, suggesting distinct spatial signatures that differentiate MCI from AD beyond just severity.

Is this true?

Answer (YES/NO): NO